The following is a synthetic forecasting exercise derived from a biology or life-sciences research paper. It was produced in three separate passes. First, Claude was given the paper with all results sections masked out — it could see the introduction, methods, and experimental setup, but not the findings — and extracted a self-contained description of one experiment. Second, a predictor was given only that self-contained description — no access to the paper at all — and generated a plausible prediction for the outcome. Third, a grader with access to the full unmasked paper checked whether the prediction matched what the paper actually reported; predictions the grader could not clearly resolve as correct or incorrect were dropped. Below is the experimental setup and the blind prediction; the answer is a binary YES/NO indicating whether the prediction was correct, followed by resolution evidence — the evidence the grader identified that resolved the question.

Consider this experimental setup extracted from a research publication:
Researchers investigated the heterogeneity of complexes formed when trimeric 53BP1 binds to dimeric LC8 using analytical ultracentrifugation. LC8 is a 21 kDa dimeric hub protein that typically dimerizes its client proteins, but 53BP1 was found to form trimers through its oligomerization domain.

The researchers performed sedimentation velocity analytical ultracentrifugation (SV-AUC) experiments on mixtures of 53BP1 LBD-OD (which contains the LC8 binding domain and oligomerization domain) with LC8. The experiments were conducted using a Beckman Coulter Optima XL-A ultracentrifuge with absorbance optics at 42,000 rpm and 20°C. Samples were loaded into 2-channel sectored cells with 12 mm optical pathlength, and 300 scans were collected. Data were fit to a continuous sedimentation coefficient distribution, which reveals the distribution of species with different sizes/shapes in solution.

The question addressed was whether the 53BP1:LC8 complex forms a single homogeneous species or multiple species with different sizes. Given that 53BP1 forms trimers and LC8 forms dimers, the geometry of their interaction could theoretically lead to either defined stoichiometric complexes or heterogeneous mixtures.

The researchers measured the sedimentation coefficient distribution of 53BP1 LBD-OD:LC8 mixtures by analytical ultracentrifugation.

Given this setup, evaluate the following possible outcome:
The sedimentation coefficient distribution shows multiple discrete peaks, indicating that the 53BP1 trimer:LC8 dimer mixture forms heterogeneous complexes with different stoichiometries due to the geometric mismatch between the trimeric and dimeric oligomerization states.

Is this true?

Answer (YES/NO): YES